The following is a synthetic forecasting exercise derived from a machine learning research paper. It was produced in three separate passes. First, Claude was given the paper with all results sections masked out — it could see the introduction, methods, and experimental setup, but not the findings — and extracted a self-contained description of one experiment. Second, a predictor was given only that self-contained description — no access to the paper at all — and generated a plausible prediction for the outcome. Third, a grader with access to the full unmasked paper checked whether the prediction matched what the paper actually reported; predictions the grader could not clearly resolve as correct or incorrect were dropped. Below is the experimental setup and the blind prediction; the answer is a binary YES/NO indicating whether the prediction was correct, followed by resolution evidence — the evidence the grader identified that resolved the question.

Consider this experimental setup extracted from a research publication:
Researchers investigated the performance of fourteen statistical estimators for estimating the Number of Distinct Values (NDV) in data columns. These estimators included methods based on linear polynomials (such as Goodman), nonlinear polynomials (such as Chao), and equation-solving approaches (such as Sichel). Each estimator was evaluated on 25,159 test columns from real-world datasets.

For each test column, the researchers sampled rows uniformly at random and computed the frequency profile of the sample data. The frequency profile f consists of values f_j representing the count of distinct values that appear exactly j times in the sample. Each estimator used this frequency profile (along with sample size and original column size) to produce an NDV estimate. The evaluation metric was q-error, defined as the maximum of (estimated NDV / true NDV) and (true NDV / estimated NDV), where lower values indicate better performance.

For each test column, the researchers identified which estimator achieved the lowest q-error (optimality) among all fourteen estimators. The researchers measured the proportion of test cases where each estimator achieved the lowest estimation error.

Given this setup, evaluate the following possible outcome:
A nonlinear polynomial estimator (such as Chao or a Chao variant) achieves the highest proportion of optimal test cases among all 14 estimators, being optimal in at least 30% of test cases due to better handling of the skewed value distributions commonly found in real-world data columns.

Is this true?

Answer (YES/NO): NO